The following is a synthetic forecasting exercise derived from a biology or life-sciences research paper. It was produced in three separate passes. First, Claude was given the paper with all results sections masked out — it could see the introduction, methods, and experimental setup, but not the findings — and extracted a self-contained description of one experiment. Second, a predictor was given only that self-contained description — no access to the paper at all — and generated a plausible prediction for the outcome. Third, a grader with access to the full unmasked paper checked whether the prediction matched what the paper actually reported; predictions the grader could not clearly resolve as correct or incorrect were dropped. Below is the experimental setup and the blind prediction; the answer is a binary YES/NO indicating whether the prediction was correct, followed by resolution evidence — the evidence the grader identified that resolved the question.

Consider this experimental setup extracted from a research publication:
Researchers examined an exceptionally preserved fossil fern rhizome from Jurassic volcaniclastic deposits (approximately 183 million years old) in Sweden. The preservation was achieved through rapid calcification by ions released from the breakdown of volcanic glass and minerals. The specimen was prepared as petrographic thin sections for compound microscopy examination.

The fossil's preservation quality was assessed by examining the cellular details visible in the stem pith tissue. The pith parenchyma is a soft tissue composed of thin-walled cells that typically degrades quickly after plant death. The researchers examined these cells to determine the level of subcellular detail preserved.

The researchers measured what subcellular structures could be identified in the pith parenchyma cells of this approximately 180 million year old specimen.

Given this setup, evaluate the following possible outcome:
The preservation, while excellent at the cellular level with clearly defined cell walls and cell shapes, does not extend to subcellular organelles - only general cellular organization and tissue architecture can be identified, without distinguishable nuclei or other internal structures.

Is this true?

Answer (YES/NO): NO